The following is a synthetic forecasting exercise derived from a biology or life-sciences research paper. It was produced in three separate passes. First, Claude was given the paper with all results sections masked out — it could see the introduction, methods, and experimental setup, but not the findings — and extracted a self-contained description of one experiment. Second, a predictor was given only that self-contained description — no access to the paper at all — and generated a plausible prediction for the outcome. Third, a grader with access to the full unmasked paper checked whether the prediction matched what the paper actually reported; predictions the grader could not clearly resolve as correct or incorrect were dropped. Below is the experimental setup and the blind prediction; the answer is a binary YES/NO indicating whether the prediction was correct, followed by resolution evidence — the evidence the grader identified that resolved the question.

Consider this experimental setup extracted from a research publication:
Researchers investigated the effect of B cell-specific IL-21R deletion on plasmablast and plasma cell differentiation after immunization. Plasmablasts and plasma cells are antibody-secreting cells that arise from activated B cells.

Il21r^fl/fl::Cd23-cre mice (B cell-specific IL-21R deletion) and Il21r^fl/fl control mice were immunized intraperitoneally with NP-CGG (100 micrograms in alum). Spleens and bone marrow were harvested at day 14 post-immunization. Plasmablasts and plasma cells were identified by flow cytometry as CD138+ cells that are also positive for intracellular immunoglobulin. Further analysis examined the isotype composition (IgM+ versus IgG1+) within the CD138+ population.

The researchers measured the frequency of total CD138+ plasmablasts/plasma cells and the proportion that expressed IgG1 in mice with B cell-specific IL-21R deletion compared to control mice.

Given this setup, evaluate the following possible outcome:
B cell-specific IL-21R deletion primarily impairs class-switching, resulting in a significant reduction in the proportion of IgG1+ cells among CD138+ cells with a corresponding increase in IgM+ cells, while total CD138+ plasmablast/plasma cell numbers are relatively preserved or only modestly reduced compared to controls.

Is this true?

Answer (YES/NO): NO